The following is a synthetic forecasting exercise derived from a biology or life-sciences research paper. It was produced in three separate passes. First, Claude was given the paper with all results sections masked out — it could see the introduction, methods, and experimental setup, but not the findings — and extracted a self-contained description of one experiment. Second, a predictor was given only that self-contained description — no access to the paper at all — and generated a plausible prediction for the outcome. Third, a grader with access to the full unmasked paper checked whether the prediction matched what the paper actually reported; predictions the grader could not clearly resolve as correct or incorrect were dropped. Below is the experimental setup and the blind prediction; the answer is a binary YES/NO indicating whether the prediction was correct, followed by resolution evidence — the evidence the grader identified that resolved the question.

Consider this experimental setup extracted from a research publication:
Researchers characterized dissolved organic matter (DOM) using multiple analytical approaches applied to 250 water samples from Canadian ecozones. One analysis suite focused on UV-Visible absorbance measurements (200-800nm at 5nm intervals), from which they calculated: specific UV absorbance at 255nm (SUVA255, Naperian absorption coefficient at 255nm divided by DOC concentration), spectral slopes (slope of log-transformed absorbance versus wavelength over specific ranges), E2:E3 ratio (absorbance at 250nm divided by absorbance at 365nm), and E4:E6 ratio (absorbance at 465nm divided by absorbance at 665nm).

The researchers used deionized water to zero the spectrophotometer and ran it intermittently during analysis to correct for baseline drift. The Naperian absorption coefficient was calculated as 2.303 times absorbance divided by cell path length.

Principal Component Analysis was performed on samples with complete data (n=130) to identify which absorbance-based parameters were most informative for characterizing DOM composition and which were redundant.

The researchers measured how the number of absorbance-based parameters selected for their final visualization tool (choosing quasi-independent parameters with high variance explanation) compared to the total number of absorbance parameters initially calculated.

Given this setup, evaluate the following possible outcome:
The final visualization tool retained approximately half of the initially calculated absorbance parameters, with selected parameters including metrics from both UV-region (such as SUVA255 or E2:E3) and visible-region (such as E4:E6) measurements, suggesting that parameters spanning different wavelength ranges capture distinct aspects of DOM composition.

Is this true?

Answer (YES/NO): NO